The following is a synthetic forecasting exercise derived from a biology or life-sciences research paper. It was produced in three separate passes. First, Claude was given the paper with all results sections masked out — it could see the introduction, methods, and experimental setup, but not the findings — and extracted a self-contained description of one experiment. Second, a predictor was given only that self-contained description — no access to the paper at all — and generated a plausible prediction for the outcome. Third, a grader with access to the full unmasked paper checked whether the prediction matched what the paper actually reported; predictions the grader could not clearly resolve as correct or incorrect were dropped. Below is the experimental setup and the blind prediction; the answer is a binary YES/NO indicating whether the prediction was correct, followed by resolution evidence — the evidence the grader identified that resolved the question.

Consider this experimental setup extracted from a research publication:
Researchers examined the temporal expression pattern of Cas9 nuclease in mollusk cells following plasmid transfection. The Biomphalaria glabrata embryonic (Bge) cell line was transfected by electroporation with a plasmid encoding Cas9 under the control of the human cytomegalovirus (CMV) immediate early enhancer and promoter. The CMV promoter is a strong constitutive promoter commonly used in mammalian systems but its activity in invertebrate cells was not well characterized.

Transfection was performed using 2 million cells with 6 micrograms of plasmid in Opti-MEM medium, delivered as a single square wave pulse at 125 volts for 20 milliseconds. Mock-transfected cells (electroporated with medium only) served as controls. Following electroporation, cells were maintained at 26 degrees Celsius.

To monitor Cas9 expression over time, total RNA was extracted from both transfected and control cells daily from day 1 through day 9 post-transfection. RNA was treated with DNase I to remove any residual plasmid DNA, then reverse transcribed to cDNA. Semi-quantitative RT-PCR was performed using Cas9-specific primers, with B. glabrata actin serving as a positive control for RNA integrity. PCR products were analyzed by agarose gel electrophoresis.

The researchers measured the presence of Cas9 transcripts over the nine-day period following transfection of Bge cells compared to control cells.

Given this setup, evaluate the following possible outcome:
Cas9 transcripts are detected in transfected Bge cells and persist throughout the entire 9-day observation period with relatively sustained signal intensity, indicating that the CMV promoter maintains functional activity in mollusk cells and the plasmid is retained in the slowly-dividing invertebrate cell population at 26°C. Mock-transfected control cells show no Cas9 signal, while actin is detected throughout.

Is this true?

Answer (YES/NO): YES